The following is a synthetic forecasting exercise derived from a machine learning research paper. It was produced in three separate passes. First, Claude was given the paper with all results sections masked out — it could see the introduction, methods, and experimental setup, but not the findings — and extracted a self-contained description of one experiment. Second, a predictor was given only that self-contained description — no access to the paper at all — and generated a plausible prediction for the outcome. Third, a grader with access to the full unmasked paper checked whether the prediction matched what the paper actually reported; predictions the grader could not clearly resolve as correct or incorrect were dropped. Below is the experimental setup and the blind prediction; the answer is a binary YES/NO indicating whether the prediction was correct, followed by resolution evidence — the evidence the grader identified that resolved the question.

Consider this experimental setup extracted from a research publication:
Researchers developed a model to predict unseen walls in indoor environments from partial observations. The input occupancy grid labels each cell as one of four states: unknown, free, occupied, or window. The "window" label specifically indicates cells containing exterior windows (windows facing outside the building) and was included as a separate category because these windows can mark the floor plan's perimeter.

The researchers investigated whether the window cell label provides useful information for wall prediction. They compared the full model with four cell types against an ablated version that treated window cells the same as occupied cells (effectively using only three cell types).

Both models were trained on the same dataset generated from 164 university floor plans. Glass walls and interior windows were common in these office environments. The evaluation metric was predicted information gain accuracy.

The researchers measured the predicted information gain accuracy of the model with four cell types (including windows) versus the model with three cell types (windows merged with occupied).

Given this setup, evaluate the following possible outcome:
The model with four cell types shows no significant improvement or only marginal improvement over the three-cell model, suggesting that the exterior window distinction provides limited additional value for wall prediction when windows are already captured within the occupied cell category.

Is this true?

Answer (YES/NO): NO